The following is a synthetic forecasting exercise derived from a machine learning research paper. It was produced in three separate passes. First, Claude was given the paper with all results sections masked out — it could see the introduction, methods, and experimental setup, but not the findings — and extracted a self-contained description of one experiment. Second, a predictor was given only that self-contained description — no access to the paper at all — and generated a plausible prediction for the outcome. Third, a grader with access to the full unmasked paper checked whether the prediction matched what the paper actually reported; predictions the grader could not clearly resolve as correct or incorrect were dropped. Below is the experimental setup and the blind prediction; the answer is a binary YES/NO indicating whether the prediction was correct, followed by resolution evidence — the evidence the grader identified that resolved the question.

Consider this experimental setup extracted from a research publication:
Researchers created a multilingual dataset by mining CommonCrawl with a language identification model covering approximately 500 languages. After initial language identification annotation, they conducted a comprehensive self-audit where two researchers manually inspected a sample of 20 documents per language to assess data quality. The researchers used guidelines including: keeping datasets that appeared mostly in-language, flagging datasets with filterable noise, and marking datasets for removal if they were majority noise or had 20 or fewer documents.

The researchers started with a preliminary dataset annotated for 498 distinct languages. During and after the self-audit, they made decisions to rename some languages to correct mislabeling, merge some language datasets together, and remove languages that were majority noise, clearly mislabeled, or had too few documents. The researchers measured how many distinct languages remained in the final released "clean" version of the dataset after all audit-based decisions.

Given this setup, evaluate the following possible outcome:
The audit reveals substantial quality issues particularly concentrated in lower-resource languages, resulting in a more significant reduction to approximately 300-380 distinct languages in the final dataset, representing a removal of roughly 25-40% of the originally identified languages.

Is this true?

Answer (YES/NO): NO